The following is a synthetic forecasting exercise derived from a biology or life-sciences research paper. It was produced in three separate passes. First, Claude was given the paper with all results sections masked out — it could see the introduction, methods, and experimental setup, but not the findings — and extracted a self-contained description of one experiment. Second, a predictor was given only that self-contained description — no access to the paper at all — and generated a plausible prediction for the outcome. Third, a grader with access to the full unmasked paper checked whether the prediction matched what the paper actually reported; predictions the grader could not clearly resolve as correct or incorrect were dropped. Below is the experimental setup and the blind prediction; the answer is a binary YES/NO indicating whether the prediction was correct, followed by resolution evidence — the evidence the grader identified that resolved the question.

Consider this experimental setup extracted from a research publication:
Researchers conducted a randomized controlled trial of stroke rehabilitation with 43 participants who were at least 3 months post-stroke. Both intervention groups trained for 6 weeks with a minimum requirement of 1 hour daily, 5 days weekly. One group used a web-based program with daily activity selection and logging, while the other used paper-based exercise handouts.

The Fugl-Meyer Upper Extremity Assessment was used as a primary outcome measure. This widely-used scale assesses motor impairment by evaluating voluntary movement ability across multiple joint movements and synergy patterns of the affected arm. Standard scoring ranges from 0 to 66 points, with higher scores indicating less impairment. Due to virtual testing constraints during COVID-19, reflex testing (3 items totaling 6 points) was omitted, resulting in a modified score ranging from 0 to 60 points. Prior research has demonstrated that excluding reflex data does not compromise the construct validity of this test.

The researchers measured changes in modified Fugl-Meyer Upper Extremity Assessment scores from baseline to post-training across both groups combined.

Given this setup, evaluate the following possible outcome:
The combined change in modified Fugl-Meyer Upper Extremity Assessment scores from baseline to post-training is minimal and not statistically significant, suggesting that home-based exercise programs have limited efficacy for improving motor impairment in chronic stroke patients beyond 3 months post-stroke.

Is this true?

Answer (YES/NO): NO